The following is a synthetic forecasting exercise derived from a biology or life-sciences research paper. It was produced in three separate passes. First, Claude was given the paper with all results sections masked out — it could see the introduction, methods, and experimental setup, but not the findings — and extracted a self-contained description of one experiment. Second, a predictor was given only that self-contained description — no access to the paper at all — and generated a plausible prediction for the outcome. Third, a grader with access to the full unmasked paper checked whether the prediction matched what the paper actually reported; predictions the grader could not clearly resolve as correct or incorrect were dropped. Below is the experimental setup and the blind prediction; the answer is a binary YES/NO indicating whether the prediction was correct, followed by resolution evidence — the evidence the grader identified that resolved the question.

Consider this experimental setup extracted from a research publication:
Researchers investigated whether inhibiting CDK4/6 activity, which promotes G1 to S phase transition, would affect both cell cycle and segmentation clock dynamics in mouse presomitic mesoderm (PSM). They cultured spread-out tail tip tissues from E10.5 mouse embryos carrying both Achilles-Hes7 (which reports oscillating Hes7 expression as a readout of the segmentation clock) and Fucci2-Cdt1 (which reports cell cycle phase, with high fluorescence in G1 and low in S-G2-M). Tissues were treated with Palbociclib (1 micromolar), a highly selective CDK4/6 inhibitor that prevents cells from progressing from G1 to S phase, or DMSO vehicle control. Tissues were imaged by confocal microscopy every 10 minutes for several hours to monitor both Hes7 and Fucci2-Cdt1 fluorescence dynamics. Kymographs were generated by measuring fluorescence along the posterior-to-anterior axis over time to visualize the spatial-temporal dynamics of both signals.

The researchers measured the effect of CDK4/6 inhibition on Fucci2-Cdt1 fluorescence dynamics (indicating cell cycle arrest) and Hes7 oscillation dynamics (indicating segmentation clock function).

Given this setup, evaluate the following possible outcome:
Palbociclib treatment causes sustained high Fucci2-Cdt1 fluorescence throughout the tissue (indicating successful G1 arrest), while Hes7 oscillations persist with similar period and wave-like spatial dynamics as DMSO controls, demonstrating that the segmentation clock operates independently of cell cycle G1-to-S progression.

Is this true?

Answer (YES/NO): YES